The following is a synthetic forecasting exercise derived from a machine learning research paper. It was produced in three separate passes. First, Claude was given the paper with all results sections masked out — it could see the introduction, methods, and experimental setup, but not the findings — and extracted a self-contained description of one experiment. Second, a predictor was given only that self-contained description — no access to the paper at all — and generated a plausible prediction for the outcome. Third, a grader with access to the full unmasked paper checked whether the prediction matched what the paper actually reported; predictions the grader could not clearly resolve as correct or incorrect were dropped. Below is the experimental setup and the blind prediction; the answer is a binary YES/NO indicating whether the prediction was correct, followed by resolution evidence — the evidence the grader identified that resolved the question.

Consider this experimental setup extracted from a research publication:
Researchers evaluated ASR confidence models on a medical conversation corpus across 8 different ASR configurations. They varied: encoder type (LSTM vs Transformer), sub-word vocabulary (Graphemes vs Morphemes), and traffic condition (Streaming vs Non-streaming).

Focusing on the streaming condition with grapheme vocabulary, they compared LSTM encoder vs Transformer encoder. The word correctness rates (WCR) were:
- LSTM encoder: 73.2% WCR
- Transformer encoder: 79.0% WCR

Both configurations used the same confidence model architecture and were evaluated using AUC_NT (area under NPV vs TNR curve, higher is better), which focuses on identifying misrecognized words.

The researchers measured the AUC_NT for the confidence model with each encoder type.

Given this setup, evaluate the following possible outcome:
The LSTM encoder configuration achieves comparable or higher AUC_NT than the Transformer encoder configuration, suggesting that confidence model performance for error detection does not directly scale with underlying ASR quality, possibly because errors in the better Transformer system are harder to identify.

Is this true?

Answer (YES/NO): YES